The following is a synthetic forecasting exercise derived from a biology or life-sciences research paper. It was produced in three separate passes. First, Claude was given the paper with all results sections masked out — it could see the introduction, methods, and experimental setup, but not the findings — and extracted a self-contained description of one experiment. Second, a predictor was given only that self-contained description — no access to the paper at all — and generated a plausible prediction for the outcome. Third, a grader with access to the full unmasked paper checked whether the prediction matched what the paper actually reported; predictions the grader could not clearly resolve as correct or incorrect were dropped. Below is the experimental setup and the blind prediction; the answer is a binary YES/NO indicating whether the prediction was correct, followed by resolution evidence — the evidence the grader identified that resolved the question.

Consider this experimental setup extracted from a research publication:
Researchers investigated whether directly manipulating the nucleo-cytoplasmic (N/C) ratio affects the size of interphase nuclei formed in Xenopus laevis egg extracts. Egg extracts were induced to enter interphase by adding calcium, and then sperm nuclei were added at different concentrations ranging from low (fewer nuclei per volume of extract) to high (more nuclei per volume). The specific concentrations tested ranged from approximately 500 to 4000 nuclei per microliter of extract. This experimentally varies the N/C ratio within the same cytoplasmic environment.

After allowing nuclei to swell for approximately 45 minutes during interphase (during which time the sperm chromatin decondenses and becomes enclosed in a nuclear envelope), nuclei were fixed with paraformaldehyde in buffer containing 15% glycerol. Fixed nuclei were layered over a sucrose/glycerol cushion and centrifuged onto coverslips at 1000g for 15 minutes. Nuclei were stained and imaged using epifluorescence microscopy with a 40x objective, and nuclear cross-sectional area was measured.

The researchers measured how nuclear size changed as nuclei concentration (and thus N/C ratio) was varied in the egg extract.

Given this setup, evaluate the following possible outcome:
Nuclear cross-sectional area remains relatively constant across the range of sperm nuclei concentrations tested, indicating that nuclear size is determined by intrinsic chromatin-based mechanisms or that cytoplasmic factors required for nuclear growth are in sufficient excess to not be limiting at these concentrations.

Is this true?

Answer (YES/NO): YES